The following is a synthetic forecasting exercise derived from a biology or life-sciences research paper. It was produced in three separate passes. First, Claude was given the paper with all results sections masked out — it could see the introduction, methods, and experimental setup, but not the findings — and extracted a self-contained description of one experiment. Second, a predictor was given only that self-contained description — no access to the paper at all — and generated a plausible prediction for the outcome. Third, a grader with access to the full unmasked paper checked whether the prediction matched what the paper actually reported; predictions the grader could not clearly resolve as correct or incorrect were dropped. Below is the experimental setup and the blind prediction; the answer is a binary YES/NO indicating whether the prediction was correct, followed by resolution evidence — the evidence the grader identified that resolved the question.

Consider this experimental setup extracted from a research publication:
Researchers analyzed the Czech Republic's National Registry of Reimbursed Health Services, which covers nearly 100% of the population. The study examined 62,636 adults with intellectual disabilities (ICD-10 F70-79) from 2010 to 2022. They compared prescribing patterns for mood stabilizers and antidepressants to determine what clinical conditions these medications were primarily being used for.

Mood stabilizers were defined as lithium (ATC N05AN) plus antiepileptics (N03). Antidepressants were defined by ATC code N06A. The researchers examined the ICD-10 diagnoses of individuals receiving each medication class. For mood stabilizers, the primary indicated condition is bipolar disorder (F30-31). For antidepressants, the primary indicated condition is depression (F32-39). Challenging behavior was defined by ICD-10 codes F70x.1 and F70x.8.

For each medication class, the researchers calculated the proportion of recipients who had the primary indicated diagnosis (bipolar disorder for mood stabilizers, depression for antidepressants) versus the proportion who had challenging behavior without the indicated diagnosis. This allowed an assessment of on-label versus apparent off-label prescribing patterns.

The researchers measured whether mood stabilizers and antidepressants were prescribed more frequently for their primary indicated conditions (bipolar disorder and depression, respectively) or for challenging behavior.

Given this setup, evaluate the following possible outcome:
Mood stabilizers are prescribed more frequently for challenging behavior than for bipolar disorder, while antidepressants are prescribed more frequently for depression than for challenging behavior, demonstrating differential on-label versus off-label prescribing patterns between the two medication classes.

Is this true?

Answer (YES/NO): NO